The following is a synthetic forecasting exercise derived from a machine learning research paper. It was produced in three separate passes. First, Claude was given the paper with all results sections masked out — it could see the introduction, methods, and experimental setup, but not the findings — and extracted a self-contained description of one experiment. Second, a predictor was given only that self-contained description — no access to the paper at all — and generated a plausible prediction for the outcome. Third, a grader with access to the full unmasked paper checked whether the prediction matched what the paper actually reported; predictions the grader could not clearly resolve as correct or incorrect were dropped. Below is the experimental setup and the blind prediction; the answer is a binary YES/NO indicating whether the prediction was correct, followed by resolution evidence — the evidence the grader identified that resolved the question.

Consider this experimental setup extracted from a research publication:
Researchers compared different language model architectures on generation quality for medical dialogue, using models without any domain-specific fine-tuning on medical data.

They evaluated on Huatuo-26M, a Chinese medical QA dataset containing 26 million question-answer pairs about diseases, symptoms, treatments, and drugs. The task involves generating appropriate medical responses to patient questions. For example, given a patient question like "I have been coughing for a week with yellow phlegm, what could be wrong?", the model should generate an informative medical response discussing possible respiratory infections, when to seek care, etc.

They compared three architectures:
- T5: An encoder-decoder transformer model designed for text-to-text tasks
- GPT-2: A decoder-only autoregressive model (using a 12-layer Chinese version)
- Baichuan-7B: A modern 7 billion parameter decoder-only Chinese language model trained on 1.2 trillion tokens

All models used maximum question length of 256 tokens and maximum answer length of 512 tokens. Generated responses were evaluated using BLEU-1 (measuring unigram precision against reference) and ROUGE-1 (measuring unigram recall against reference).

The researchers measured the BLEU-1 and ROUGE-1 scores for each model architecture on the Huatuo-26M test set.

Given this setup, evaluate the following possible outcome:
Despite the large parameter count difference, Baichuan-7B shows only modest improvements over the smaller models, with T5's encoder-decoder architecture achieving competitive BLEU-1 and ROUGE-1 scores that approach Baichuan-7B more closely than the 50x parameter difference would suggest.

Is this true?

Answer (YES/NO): NO